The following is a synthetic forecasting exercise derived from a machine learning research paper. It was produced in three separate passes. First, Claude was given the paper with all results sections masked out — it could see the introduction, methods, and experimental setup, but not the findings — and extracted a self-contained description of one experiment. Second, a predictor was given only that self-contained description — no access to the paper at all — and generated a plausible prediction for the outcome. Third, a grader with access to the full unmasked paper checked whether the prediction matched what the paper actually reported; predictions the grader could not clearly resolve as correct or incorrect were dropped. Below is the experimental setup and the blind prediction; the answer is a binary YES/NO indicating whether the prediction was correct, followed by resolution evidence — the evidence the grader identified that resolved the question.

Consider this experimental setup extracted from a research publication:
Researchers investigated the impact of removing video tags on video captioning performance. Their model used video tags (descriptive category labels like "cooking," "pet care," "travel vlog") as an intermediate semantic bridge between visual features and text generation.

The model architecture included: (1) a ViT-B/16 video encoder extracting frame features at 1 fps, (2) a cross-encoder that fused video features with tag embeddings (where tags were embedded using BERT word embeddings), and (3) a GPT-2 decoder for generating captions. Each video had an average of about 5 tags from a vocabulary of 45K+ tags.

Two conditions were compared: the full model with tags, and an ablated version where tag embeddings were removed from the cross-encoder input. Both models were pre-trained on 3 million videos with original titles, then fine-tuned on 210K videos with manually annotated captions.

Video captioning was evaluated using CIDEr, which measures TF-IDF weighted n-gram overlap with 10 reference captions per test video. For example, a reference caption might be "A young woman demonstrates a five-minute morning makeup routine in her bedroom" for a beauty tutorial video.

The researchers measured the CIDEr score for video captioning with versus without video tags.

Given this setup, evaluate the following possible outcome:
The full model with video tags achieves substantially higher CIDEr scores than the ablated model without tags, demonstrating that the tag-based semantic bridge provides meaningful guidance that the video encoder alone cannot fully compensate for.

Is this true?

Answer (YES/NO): YES